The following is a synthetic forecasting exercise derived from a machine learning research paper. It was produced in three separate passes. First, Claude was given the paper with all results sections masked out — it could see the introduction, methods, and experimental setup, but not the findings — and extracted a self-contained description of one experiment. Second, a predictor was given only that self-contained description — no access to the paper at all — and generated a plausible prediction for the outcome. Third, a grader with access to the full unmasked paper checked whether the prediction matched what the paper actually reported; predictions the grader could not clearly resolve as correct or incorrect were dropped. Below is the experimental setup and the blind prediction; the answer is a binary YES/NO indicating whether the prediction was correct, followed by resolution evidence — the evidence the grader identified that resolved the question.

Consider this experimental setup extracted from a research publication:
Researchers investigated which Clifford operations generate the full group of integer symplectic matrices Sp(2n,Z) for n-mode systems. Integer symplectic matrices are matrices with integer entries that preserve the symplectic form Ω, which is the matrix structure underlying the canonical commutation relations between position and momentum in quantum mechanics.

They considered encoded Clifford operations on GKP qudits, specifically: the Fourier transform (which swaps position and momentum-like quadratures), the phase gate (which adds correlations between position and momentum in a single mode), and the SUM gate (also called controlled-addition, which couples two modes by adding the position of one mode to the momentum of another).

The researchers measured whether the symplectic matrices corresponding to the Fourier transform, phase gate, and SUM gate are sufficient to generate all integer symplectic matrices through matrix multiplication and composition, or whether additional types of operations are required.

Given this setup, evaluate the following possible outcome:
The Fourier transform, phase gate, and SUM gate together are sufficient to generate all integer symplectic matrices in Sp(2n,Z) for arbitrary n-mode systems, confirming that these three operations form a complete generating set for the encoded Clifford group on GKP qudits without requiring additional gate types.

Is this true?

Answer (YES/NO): YES